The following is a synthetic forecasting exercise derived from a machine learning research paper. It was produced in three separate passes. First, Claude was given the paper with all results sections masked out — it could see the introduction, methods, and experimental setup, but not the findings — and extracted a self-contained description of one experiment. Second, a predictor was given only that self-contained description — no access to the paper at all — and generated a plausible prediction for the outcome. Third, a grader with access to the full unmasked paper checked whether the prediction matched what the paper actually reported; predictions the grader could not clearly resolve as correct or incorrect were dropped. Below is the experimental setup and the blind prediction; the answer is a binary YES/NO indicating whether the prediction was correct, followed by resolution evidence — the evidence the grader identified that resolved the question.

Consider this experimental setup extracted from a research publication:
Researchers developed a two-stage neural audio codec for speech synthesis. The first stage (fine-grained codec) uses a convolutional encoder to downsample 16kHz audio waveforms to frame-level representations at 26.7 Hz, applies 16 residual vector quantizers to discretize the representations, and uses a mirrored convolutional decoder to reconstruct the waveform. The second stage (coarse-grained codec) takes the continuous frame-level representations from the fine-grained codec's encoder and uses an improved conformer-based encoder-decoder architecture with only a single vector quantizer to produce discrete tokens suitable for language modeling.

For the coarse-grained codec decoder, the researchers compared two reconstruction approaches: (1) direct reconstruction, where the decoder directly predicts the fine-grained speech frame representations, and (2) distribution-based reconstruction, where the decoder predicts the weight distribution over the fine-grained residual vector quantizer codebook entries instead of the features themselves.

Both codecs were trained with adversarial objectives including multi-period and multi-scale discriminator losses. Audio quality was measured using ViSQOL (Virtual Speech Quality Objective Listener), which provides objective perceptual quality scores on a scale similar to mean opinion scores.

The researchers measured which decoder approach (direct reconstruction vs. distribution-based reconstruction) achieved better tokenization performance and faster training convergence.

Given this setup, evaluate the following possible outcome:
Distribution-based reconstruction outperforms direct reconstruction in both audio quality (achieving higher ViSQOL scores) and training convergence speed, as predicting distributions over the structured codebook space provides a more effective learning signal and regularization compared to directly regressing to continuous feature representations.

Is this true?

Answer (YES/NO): YES